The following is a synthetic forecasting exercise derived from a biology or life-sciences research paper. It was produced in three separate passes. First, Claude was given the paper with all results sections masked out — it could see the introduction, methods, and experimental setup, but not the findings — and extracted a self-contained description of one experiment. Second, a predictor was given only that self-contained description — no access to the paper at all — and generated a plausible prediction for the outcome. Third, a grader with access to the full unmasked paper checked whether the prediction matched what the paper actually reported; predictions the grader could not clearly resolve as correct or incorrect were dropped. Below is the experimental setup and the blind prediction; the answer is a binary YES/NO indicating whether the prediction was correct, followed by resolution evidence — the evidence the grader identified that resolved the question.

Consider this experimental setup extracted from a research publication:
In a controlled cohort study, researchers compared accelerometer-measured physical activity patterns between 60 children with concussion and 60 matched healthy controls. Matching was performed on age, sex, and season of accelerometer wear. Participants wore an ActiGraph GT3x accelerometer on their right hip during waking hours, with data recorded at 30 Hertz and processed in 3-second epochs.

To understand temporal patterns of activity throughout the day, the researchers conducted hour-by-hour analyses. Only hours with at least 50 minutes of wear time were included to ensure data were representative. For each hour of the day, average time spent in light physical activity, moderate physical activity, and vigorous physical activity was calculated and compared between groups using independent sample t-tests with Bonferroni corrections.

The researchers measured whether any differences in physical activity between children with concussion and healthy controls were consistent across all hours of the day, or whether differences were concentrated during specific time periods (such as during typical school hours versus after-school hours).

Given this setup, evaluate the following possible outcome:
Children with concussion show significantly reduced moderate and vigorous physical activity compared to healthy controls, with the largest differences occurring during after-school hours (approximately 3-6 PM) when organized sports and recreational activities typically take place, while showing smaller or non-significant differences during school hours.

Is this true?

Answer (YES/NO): NO